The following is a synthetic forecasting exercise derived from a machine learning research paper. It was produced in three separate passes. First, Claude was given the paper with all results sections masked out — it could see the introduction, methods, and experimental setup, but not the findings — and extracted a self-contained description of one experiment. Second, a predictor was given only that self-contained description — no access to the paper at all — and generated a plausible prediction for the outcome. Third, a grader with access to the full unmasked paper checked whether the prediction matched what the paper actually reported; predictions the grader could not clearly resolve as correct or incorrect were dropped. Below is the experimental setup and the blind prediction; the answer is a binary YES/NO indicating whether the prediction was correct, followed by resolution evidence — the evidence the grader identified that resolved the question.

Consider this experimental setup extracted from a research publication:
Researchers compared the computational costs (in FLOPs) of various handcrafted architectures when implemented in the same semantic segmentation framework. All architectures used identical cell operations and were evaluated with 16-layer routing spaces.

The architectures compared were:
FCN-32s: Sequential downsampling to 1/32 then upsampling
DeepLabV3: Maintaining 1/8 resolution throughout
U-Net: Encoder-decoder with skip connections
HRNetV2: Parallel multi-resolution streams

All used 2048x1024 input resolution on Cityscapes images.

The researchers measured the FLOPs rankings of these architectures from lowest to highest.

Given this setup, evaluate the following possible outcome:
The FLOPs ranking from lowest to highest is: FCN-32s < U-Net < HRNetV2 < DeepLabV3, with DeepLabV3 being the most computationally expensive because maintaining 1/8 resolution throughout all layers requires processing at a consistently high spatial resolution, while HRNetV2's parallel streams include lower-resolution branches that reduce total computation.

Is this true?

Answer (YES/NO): NO